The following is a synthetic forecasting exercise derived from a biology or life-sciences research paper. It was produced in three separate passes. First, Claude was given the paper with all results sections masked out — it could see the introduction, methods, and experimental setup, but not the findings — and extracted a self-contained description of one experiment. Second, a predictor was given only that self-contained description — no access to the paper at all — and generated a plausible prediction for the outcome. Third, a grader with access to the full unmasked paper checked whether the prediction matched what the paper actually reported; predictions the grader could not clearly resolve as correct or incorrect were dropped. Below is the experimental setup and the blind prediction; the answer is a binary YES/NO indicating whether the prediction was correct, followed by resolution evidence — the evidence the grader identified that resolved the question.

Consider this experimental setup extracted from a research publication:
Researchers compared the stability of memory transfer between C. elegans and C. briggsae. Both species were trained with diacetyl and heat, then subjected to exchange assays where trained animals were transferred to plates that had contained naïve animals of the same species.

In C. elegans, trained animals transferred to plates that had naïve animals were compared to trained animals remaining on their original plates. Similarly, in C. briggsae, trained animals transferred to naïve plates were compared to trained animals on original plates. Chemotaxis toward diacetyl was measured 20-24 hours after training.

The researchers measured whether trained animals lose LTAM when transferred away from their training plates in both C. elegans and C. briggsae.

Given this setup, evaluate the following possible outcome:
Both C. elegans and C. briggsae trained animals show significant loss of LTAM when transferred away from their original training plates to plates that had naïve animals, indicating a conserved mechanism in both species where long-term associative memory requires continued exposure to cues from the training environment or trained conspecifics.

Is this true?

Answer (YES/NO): NO